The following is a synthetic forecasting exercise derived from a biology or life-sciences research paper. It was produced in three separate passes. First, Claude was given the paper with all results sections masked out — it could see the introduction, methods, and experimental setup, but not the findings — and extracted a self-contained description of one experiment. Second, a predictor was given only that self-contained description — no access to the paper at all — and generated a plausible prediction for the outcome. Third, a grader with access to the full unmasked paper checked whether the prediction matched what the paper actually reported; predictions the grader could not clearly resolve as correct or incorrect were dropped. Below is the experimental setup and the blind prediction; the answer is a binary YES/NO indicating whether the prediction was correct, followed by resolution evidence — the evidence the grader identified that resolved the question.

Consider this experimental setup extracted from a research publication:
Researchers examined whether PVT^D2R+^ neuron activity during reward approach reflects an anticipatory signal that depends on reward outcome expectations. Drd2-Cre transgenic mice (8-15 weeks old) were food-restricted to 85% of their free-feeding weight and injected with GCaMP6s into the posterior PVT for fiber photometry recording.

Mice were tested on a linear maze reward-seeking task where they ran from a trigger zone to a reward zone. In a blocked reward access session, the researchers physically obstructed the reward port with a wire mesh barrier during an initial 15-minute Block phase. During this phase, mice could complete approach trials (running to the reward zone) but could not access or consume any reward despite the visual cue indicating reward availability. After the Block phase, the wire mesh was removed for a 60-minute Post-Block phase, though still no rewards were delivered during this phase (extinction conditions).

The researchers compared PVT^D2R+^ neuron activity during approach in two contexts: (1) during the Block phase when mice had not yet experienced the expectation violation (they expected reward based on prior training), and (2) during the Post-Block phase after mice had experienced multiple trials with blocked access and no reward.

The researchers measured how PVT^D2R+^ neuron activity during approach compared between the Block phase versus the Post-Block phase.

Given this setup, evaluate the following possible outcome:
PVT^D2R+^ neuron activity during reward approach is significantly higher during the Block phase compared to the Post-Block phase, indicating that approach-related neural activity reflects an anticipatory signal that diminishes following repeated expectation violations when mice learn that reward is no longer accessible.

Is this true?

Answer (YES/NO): NO